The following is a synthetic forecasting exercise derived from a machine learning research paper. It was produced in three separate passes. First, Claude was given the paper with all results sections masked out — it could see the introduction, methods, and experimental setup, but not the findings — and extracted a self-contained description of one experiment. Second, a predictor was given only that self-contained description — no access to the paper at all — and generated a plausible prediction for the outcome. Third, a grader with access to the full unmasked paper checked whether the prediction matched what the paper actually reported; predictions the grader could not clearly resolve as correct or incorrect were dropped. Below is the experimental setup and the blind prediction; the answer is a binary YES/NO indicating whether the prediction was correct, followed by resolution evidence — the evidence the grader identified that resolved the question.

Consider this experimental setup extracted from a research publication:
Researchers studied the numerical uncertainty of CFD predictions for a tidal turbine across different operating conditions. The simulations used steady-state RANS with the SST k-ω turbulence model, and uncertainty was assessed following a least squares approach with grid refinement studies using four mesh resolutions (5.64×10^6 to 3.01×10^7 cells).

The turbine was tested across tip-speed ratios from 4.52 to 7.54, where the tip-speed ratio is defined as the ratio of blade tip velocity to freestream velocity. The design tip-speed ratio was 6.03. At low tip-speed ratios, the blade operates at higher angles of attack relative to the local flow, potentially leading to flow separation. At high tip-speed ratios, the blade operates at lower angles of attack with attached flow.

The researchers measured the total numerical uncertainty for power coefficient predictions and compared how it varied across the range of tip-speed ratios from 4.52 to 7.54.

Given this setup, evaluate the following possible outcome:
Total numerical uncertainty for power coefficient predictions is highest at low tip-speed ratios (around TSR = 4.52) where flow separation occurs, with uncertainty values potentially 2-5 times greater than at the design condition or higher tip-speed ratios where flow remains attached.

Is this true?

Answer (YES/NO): NO